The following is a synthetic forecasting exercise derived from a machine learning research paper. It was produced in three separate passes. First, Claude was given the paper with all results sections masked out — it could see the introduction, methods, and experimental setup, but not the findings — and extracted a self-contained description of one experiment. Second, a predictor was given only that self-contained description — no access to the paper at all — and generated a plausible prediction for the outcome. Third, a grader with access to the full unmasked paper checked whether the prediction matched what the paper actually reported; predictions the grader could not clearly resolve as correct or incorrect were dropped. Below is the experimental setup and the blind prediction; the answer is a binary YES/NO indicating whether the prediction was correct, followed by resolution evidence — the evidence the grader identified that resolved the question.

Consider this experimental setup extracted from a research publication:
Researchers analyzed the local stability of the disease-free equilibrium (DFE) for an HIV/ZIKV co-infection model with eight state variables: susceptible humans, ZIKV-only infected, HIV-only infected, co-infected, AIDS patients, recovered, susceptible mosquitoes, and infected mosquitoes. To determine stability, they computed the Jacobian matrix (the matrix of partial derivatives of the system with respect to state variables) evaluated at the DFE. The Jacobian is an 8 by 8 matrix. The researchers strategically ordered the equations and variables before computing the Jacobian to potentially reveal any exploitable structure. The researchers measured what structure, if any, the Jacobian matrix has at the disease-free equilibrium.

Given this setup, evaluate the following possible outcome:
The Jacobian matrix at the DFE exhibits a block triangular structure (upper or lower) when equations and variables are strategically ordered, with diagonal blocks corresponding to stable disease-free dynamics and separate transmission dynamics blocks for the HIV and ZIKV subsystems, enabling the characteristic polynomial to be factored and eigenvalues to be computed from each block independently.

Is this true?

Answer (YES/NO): YES